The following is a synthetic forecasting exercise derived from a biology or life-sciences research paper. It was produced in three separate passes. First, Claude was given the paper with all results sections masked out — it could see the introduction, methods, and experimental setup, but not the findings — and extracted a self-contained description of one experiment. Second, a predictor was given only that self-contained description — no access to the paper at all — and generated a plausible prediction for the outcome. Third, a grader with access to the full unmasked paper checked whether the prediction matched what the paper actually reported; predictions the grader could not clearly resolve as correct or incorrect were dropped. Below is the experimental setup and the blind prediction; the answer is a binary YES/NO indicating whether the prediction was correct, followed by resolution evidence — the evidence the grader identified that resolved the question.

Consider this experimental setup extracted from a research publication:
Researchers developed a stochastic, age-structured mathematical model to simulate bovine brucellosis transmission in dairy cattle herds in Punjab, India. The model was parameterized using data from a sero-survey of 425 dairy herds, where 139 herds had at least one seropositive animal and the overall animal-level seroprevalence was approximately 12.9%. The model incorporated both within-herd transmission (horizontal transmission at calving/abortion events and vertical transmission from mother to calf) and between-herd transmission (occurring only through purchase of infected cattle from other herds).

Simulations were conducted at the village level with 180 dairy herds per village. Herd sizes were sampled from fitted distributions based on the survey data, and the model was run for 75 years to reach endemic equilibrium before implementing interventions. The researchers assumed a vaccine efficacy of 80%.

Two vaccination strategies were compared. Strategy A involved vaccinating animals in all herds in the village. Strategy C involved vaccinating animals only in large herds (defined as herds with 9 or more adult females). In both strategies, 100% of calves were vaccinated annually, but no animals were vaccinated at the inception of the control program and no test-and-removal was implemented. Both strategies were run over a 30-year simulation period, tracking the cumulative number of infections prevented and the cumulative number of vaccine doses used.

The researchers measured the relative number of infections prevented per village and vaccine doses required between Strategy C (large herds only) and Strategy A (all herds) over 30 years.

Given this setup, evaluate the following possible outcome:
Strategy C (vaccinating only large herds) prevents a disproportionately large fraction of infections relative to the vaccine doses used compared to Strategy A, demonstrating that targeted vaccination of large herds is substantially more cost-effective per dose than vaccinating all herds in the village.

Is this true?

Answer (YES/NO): YES